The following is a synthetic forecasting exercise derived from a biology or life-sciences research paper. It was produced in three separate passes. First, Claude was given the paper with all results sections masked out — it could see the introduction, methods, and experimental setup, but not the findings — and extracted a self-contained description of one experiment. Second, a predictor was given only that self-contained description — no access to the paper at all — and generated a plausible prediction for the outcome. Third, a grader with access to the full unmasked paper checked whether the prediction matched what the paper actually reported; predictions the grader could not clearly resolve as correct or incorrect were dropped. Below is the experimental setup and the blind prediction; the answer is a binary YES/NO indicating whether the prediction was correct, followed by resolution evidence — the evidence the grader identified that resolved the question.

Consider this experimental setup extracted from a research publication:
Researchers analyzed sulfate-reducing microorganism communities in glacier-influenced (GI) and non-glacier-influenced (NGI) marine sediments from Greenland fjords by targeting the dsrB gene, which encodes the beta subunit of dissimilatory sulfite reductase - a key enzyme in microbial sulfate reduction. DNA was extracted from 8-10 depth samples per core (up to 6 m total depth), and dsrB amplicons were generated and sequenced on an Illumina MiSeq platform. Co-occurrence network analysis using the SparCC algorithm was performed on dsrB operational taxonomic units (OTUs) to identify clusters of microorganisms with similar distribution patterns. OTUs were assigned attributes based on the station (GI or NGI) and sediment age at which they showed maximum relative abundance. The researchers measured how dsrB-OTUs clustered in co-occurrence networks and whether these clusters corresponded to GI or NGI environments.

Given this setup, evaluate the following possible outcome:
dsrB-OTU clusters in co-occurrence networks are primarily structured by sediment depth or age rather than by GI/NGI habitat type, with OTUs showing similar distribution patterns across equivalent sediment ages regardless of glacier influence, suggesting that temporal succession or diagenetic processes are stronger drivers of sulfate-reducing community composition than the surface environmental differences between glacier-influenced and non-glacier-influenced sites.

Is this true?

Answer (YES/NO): YES